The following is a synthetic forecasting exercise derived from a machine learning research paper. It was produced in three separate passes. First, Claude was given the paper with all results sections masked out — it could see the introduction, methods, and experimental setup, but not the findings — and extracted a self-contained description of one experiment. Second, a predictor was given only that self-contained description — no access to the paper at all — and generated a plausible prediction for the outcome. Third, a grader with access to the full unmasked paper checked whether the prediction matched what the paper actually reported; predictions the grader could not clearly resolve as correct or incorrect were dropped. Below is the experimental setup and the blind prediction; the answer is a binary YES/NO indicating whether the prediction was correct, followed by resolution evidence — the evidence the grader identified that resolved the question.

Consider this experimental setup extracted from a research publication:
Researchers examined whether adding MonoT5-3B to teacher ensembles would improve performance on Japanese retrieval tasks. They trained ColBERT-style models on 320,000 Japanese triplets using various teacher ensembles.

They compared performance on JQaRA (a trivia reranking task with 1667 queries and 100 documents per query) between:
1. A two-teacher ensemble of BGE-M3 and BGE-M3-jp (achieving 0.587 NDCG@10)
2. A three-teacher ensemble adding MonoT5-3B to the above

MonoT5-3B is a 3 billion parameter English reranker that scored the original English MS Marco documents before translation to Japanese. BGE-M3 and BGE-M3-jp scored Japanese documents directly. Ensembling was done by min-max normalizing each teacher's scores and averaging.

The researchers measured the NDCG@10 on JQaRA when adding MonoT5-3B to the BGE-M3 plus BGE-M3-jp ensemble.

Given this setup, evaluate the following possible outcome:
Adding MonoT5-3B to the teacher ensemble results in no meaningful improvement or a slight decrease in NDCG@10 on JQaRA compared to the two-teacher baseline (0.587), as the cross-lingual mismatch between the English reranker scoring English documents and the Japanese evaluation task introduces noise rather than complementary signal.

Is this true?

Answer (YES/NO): NO